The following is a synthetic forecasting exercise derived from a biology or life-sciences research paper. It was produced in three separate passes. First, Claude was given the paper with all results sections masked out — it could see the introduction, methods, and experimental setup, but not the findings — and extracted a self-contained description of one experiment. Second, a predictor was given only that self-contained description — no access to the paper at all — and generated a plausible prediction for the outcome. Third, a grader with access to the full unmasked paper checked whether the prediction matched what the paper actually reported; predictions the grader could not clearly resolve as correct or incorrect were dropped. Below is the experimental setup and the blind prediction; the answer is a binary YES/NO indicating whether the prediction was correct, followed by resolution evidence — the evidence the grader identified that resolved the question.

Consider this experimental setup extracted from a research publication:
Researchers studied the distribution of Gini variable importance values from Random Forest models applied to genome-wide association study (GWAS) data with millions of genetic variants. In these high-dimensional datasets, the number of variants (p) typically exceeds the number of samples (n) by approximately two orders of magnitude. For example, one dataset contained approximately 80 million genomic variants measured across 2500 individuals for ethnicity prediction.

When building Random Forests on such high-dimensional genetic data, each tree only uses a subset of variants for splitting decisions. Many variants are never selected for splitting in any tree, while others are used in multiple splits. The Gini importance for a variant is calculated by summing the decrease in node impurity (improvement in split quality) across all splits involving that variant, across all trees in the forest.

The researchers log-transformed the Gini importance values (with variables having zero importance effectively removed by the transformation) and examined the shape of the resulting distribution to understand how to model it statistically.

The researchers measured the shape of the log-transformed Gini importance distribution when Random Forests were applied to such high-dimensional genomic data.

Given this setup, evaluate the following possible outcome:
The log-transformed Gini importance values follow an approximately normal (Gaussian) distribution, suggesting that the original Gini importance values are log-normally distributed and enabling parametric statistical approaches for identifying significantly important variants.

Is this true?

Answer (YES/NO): NO